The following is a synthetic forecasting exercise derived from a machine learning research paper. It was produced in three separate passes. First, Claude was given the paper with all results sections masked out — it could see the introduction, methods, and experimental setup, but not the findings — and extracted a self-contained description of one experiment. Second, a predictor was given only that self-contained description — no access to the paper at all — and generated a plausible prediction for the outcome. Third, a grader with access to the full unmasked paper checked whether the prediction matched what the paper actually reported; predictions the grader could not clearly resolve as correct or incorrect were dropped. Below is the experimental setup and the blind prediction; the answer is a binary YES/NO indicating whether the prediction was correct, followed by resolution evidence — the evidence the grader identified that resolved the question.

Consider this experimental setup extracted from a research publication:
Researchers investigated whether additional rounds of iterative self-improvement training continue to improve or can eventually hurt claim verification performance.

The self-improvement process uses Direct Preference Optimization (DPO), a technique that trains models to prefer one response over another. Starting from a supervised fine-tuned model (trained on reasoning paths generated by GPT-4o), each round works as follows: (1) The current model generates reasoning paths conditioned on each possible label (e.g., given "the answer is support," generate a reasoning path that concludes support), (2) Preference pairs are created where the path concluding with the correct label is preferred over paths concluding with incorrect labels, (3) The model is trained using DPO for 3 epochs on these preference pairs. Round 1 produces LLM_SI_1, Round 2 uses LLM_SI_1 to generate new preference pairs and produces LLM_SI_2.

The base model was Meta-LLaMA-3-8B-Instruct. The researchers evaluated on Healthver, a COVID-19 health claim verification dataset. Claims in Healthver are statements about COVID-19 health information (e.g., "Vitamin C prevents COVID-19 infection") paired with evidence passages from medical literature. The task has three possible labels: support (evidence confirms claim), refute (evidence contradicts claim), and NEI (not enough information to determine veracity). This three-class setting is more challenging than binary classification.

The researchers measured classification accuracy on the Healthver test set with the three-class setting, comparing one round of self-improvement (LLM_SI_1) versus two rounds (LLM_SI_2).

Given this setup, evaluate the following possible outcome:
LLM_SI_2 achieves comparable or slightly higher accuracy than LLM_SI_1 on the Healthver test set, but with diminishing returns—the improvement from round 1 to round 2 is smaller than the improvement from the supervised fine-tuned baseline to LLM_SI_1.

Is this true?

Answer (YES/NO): NO